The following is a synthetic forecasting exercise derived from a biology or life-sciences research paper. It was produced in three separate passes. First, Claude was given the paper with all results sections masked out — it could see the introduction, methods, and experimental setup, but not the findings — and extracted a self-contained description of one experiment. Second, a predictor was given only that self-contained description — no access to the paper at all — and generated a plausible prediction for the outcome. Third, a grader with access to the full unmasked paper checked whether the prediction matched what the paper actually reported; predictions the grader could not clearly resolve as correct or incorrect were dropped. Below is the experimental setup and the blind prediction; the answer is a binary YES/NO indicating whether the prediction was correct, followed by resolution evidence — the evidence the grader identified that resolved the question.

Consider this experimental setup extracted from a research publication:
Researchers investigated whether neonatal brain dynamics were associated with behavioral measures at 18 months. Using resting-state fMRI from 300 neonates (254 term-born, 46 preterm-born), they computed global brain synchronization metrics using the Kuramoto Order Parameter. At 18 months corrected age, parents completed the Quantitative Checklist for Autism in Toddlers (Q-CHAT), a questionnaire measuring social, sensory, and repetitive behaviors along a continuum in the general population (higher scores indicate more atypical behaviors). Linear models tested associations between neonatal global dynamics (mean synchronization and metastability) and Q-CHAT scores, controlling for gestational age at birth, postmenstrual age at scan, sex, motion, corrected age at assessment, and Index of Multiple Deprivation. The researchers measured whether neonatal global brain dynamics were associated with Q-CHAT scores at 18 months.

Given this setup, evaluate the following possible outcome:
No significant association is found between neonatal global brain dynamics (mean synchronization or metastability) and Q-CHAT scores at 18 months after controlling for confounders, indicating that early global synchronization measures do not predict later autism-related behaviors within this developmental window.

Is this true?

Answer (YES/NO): NO